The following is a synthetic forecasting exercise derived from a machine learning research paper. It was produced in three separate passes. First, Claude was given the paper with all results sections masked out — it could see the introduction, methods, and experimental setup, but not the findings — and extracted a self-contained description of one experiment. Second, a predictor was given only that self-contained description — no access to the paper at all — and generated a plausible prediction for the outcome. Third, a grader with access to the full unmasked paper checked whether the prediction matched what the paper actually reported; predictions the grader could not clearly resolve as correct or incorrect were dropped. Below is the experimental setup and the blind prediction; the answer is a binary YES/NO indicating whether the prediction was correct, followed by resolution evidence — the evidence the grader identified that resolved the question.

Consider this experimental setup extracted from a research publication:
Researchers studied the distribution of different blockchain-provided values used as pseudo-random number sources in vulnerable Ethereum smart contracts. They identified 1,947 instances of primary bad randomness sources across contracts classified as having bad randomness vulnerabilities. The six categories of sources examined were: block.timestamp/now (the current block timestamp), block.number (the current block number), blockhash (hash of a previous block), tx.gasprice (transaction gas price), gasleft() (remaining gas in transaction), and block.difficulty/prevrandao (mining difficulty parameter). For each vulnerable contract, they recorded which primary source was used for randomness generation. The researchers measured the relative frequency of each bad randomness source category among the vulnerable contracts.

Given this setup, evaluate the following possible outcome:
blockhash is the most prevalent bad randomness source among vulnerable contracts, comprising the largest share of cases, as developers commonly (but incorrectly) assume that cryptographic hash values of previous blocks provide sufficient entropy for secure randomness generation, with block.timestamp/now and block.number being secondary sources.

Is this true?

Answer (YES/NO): NO